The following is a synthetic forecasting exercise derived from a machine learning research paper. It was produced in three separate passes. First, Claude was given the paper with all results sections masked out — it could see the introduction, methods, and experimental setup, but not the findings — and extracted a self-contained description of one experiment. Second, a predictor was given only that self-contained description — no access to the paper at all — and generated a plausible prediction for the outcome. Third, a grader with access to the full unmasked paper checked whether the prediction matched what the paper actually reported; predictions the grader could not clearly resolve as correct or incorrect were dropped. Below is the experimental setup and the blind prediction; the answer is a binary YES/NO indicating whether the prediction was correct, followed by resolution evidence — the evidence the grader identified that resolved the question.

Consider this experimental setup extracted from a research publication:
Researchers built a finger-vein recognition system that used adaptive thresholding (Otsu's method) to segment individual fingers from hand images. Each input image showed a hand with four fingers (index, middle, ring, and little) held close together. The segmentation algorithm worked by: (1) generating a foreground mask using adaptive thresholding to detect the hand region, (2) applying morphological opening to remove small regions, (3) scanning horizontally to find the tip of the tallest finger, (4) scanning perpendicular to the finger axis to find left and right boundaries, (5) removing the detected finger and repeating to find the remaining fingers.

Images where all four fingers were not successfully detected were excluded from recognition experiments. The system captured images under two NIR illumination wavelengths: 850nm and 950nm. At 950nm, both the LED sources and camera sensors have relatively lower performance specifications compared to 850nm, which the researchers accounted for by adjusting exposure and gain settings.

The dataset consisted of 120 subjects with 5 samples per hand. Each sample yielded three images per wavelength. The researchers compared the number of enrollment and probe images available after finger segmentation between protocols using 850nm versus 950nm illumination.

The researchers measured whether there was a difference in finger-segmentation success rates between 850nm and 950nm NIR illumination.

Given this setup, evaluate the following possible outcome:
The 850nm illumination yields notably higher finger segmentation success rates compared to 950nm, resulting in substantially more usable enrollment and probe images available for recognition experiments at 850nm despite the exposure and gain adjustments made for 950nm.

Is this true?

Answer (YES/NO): YES